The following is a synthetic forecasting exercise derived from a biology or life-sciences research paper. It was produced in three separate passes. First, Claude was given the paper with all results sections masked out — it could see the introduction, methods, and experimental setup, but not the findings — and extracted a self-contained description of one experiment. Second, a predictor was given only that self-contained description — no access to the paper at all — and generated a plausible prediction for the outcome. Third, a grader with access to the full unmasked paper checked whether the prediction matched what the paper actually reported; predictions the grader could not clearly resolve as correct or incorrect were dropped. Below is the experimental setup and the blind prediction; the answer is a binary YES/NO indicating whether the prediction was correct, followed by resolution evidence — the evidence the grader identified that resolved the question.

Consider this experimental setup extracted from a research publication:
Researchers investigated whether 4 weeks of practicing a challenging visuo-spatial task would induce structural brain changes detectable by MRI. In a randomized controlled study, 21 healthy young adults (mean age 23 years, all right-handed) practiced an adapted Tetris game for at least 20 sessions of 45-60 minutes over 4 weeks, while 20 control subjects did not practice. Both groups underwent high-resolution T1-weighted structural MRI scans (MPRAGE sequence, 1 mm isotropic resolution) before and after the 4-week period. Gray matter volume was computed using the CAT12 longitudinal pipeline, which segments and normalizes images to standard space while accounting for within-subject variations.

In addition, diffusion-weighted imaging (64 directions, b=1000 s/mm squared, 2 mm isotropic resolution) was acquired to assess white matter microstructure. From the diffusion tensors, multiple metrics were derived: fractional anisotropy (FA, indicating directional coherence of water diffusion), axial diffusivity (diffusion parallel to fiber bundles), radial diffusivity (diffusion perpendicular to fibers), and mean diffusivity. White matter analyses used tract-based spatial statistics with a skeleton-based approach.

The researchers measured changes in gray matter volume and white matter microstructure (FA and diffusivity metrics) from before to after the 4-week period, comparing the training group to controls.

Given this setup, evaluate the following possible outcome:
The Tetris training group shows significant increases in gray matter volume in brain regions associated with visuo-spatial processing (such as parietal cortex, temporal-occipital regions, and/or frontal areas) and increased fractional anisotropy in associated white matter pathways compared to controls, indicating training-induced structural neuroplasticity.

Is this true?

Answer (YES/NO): NO